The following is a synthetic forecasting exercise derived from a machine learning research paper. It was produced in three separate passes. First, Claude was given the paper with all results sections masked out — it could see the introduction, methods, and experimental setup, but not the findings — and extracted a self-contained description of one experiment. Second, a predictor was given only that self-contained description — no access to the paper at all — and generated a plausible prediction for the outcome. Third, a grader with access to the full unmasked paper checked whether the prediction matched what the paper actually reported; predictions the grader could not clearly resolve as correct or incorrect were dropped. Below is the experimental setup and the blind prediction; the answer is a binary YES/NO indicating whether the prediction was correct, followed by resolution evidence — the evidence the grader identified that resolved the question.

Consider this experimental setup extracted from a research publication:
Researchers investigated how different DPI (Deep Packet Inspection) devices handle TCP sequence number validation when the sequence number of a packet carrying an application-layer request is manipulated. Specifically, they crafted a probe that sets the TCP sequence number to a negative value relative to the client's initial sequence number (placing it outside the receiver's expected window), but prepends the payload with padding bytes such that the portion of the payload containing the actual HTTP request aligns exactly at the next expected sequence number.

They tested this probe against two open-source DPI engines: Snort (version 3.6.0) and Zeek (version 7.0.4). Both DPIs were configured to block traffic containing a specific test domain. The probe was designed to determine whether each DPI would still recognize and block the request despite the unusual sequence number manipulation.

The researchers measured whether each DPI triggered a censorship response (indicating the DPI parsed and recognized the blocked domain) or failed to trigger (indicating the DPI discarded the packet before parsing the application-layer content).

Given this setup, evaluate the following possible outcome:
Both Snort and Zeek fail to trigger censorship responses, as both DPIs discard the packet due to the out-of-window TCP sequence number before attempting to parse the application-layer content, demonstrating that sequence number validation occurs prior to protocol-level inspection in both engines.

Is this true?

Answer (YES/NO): NO